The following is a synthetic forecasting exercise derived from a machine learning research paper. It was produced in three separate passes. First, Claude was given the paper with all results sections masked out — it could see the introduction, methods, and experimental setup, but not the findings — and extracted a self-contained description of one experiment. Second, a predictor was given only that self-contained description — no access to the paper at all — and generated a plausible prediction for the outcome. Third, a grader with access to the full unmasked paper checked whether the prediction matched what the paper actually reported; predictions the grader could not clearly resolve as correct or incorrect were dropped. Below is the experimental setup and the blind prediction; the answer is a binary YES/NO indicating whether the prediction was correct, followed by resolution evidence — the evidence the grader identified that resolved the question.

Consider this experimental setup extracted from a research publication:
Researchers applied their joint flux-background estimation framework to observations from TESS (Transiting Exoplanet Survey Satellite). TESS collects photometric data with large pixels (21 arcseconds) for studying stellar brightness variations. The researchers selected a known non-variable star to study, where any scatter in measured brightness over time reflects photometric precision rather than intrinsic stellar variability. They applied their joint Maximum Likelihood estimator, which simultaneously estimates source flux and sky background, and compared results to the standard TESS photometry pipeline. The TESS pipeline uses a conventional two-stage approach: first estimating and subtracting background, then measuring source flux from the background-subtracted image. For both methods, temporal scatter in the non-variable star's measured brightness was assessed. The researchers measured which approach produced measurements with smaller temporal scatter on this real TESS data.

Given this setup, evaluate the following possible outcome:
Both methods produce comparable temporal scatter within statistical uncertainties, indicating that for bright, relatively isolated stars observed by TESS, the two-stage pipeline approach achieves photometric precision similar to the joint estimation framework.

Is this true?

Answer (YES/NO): YES